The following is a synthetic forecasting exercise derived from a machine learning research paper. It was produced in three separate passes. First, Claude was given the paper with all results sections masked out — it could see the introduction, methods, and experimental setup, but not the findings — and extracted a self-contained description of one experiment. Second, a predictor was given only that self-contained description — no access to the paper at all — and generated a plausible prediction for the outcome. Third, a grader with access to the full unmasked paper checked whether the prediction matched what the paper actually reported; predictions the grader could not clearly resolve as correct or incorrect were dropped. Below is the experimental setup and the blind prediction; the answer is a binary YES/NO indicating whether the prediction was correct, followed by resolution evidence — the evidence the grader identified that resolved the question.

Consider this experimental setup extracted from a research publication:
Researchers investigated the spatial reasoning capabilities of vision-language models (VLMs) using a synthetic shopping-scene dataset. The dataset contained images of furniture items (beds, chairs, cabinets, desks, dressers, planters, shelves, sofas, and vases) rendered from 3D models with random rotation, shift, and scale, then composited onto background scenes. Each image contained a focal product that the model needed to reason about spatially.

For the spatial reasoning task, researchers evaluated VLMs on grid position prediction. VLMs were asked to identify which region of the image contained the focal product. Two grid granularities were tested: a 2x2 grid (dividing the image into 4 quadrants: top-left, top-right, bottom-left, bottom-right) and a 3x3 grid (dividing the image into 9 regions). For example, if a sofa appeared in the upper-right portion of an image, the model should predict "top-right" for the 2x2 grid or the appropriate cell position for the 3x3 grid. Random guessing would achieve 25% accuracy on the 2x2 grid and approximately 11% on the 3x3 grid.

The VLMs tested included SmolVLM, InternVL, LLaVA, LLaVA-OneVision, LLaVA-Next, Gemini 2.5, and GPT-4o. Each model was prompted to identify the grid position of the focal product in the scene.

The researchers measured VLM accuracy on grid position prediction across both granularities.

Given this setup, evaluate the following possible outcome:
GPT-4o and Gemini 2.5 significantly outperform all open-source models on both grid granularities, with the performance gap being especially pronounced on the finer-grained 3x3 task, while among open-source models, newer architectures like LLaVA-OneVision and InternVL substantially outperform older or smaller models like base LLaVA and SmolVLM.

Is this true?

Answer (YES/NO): NO